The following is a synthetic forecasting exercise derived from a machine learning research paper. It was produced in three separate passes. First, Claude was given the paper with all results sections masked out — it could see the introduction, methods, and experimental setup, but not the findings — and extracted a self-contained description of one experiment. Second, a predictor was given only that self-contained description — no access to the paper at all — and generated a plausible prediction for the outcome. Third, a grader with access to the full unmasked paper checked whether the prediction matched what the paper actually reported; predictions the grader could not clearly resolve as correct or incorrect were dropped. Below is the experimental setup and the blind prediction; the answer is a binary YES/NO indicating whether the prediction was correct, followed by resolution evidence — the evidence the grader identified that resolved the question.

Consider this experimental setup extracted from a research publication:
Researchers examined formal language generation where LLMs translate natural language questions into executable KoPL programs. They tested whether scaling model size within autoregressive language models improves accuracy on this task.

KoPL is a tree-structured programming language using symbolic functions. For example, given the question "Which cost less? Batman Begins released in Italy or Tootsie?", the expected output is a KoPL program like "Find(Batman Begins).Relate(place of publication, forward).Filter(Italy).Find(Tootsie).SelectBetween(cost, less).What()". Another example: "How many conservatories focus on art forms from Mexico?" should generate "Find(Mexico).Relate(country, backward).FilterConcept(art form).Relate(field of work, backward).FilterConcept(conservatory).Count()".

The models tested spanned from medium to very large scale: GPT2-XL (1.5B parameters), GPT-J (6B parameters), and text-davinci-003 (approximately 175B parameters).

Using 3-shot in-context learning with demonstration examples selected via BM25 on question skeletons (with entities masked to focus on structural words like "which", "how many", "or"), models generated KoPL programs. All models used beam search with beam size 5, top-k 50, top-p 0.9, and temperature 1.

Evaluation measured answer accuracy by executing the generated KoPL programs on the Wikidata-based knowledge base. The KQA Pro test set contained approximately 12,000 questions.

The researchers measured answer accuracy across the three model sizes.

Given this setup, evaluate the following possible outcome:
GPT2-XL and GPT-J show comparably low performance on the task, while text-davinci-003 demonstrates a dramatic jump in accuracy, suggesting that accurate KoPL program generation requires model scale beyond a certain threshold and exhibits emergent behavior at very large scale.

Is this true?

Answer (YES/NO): NO